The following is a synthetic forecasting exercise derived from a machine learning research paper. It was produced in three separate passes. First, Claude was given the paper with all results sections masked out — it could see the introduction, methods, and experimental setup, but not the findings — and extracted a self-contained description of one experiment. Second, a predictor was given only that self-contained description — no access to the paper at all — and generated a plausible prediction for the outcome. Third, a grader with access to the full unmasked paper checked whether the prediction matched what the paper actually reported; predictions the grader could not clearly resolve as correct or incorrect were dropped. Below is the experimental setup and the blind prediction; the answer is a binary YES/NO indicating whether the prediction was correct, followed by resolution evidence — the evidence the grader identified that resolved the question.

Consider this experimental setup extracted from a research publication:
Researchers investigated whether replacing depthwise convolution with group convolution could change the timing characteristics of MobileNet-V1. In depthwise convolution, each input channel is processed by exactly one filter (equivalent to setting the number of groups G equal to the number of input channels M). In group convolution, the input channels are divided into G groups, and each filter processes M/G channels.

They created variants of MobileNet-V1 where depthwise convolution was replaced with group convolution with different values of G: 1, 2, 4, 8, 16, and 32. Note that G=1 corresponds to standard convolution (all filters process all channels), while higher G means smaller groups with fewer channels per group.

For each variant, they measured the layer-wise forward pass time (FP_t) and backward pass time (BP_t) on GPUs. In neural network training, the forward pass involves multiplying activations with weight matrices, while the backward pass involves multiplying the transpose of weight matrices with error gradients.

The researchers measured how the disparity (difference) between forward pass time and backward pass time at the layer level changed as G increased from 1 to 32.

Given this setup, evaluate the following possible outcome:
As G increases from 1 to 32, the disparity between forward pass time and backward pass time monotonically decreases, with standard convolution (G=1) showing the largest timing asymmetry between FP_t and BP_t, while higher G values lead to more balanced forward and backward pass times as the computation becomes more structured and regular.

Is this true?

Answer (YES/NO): YES